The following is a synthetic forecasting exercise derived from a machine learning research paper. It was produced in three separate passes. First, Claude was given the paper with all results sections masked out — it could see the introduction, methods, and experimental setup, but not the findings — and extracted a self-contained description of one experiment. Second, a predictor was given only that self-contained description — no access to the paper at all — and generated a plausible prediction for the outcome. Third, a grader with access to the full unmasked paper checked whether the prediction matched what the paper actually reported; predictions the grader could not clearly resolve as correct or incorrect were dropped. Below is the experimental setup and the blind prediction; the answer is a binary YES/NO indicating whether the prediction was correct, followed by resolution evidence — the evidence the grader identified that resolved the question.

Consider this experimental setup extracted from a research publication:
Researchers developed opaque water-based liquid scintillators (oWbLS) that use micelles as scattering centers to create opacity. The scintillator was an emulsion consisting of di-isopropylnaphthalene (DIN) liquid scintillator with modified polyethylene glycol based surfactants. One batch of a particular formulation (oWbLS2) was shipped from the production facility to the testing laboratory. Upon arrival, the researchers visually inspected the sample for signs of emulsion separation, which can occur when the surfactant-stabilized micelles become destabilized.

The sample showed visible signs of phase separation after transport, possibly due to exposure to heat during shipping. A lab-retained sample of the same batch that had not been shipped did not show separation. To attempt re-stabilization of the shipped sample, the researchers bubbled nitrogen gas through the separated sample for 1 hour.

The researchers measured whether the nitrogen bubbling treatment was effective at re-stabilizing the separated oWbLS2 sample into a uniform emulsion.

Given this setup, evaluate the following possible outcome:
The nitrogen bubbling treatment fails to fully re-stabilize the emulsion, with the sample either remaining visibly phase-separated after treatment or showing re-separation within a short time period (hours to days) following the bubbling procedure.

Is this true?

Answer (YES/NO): NO